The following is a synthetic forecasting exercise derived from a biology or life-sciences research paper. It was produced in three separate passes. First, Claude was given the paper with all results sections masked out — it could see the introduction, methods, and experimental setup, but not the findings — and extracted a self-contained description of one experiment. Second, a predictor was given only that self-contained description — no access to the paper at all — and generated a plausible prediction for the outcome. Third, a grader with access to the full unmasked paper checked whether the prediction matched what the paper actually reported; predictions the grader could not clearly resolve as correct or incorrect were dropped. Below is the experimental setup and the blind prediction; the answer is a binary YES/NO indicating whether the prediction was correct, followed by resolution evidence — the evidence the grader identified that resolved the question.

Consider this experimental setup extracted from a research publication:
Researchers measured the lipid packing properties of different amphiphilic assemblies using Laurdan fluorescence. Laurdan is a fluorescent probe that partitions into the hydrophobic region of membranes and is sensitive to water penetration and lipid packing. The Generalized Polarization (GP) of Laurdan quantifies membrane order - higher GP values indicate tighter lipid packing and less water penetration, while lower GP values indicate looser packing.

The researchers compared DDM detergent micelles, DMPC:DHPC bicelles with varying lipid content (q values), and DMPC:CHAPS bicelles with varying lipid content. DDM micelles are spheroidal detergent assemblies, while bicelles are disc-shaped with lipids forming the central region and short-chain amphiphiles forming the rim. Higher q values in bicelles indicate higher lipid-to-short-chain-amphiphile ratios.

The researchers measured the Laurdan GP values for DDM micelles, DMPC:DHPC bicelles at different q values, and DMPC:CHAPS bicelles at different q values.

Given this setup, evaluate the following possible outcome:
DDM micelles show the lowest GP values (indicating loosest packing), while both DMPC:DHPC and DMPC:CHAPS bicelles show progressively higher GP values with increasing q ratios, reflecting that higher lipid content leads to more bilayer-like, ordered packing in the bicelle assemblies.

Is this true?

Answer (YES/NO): NO